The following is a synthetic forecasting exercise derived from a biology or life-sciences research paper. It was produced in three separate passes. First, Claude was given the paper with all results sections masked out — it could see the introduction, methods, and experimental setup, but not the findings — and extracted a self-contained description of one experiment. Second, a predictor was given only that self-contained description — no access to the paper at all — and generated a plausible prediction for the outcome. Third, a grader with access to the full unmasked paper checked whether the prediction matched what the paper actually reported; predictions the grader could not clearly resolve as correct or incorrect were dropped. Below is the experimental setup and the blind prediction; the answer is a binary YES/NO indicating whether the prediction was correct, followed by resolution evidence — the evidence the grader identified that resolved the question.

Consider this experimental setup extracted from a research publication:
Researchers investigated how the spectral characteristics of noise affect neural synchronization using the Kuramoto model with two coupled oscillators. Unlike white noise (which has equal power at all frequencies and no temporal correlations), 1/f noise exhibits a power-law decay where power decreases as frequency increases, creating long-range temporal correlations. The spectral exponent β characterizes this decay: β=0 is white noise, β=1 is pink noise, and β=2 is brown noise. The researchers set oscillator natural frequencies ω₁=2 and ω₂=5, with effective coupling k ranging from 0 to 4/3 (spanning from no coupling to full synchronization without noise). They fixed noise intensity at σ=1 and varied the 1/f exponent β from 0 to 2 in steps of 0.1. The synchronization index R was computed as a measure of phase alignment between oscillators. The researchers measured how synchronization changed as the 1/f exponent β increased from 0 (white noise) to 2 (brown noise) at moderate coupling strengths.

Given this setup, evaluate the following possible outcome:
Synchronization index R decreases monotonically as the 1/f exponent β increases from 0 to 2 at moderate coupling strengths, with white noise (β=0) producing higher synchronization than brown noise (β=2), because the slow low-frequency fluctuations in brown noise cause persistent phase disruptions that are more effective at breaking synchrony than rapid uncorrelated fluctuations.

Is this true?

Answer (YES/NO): NO